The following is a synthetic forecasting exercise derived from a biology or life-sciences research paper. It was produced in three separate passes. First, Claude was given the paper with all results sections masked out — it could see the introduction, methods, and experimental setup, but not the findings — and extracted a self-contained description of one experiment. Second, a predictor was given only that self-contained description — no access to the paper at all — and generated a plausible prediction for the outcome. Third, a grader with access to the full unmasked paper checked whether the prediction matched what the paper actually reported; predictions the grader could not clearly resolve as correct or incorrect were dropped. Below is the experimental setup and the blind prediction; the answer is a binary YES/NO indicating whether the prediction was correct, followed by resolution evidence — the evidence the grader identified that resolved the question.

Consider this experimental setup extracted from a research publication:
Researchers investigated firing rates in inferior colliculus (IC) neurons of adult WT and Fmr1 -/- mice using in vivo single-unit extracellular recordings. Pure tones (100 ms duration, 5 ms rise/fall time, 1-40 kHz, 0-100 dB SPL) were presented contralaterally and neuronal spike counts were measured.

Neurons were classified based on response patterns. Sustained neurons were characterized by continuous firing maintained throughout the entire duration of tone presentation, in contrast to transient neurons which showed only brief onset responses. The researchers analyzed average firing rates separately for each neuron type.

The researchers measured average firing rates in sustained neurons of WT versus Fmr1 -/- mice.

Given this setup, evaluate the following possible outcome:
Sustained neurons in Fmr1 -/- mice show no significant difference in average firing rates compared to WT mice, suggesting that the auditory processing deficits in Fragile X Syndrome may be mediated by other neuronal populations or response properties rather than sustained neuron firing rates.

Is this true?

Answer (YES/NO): NO